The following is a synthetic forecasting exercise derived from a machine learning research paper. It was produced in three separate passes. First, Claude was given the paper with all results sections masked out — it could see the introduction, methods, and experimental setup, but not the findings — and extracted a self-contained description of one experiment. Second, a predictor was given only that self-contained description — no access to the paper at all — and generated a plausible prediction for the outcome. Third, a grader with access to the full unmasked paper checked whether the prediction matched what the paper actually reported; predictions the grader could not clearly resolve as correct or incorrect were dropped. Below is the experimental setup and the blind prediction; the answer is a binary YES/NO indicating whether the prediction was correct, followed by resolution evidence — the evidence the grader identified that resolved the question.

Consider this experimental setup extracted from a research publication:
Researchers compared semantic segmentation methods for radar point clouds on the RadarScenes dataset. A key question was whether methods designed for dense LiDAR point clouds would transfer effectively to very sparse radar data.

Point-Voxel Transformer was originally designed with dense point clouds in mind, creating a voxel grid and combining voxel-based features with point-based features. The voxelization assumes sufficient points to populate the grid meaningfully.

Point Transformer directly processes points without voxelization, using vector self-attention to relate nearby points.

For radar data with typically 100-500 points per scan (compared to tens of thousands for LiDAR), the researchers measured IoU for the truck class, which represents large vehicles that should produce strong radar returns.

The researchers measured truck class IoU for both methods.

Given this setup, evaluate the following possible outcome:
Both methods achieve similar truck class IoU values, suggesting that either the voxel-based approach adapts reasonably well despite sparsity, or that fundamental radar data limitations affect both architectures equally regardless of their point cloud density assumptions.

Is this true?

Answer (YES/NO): NO